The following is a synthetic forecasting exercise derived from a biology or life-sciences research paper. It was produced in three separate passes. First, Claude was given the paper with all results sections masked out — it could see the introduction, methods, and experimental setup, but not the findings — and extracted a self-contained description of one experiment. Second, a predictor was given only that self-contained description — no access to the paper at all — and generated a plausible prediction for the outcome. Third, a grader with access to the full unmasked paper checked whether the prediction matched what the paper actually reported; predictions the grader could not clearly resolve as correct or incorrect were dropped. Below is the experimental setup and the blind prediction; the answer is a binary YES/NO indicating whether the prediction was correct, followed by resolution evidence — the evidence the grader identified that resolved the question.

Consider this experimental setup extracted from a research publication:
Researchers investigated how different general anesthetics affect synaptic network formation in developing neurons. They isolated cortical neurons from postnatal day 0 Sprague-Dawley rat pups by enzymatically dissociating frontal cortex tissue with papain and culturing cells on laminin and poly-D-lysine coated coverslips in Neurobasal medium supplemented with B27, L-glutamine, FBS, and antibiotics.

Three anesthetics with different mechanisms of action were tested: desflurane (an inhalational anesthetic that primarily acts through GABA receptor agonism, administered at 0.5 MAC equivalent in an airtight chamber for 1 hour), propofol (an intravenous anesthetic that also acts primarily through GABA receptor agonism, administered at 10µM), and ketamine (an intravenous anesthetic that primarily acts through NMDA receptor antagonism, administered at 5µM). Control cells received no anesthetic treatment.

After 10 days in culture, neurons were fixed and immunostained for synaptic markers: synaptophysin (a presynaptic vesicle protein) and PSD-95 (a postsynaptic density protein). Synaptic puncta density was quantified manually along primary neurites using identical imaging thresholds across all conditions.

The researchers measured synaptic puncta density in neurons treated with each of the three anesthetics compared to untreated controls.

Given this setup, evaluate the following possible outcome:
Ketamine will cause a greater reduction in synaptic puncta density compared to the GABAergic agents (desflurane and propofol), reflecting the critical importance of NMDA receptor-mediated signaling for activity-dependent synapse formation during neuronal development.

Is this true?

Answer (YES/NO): NO